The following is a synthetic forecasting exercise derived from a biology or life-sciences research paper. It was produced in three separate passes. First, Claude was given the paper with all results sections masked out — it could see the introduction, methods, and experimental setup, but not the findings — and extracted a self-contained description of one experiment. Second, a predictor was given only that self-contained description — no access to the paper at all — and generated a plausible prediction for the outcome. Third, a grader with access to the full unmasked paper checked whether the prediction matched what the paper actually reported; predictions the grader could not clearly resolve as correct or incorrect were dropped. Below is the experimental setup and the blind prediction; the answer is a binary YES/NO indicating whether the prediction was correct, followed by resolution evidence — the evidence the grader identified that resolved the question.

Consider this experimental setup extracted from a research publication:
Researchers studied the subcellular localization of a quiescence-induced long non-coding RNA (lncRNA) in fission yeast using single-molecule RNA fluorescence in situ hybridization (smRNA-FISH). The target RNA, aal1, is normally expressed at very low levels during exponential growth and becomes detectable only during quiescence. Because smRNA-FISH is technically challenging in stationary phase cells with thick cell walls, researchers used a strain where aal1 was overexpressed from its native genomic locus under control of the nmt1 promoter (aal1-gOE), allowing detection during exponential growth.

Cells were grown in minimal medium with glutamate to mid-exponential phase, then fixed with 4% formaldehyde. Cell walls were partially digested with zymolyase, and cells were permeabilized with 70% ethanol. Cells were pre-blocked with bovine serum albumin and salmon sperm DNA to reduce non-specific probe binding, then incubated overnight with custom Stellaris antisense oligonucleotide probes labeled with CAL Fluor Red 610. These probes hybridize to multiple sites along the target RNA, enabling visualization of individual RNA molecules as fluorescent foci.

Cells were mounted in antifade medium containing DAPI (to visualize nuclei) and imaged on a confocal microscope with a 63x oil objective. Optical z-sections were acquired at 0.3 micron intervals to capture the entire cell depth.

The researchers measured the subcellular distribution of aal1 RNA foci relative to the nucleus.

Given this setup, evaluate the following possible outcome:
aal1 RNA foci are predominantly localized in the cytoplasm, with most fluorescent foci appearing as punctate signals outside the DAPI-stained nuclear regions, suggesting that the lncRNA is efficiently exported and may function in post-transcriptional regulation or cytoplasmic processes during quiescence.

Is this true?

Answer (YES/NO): YES